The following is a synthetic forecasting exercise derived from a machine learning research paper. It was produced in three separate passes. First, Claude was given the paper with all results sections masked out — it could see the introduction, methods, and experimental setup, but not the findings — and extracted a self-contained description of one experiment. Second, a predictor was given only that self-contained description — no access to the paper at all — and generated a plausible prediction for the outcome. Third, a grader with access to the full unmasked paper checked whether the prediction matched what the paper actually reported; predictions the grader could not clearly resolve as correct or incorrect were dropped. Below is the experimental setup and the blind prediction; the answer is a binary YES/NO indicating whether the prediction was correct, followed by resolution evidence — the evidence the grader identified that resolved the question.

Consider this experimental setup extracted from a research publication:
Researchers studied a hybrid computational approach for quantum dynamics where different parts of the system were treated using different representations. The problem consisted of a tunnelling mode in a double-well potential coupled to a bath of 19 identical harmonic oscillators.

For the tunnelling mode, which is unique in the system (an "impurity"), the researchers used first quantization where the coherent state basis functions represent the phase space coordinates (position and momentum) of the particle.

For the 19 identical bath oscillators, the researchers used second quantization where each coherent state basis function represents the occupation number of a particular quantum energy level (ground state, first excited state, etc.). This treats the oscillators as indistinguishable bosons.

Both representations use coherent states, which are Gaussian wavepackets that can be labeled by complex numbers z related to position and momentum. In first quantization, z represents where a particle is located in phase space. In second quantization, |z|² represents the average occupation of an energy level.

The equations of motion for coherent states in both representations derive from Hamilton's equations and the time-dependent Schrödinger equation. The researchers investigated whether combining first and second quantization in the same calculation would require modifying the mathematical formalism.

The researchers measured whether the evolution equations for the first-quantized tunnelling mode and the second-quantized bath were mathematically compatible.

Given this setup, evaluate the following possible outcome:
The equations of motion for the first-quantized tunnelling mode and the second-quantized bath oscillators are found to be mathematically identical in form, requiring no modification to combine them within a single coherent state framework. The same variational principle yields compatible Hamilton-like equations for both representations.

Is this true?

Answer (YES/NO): YES